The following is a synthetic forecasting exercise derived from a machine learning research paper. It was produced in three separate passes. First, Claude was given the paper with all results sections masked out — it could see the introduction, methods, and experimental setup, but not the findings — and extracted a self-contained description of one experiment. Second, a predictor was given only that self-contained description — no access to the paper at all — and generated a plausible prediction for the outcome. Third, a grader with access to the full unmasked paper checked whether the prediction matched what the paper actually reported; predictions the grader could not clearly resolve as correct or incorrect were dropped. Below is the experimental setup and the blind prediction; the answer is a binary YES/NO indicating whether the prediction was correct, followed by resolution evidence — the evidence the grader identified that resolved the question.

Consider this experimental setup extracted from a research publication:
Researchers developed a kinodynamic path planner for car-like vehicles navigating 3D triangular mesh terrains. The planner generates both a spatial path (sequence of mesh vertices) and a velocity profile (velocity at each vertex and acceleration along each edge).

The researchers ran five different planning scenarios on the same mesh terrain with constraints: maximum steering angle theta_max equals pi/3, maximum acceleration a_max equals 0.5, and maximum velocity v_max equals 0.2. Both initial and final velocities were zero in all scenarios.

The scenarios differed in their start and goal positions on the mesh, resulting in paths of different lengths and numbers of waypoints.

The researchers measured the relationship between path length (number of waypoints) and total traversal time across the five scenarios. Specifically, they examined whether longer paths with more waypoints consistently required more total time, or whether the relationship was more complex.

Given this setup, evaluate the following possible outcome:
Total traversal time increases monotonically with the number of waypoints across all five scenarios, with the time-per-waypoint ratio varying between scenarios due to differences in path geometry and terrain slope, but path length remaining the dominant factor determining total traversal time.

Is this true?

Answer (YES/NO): NO